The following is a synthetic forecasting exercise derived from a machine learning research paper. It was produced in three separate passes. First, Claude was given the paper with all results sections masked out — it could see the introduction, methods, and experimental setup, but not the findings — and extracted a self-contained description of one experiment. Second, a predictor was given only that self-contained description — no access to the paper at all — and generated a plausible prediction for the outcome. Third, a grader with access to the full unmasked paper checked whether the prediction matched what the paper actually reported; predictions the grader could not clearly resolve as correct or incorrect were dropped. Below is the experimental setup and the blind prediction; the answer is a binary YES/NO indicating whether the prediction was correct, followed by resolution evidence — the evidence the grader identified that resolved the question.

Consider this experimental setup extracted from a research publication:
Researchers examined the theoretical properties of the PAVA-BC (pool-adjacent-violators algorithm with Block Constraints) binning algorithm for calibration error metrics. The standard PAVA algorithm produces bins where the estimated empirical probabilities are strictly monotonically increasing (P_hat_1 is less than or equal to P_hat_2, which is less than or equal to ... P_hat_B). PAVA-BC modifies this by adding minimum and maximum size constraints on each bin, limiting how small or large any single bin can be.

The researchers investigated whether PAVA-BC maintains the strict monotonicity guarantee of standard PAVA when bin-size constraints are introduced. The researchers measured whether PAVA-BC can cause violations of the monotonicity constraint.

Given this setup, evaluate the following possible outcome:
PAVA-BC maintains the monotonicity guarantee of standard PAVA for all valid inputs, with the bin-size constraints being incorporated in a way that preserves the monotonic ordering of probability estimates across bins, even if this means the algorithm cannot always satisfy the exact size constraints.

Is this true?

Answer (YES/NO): NO